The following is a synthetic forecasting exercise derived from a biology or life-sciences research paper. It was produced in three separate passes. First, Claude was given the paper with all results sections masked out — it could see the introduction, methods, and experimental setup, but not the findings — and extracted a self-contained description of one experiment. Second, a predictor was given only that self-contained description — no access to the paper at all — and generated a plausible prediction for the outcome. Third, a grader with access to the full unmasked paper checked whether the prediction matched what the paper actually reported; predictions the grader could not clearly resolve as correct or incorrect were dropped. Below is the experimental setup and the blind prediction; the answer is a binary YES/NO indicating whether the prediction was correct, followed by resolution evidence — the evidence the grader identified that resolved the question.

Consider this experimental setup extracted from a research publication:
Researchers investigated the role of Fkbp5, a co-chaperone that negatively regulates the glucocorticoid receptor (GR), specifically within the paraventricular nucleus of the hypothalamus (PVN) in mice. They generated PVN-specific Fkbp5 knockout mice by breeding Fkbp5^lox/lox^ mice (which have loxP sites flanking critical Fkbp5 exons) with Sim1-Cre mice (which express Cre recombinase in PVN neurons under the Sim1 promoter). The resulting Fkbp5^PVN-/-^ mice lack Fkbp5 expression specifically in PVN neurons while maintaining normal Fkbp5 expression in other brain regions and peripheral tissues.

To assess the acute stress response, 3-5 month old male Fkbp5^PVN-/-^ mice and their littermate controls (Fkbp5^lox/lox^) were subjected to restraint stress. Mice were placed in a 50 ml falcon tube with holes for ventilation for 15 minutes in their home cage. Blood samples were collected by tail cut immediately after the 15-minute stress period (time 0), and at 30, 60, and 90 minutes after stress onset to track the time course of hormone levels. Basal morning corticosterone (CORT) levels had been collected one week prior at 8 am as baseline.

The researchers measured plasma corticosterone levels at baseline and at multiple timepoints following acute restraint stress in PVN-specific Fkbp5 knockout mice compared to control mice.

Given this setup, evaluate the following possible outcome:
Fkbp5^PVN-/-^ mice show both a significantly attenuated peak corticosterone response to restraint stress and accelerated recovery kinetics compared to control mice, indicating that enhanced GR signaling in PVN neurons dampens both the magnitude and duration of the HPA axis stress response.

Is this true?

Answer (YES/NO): NO